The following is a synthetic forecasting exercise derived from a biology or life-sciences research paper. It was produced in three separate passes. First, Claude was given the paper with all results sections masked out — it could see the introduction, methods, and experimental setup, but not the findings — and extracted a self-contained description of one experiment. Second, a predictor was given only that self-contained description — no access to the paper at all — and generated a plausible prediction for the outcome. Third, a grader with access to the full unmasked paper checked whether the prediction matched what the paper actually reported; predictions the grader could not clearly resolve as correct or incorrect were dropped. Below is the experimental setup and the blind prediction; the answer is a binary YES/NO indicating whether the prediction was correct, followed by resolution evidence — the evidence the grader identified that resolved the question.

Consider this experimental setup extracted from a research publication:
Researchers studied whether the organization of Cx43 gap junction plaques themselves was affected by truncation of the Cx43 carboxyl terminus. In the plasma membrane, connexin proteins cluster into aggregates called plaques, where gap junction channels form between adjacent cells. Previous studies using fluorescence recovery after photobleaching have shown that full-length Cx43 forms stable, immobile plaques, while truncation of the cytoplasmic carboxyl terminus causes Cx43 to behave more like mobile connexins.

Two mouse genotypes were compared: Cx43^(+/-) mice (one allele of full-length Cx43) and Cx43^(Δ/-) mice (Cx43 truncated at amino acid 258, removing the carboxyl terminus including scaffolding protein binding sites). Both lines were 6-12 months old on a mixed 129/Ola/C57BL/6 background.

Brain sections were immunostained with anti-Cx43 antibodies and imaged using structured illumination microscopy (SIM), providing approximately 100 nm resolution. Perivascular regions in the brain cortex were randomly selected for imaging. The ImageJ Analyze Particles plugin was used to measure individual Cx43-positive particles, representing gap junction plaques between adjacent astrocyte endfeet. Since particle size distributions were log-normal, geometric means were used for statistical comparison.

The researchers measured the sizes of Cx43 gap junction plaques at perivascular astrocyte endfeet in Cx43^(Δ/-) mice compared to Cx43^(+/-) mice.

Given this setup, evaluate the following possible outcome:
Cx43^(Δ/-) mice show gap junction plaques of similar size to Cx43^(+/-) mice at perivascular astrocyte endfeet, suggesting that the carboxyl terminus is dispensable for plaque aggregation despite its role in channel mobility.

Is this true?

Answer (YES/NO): NO